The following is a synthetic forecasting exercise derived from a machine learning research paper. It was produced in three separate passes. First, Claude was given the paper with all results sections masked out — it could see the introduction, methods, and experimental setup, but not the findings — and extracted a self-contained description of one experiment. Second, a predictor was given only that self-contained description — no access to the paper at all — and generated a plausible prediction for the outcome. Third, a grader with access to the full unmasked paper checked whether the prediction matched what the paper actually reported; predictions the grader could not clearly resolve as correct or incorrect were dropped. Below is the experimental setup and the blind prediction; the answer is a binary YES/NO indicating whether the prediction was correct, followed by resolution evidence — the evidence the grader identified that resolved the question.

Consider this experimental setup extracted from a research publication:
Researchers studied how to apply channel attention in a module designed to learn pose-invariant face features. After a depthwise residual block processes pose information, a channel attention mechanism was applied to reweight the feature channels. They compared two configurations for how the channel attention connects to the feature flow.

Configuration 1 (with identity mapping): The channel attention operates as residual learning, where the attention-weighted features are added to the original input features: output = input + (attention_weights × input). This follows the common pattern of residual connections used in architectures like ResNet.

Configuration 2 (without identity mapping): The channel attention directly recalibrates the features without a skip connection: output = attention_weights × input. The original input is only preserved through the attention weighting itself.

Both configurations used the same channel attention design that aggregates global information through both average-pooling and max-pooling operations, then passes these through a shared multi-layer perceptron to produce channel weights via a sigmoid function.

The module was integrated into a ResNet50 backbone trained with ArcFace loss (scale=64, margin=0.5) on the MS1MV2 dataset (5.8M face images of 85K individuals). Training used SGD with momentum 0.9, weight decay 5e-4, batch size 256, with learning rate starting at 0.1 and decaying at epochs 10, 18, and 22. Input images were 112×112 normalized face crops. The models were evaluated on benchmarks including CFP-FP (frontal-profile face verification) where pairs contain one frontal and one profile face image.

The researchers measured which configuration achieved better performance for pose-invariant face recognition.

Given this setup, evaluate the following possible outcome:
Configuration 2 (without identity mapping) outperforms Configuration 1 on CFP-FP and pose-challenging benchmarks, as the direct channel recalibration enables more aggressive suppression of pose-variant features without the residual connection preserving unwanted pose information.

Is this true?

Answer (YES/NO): YES